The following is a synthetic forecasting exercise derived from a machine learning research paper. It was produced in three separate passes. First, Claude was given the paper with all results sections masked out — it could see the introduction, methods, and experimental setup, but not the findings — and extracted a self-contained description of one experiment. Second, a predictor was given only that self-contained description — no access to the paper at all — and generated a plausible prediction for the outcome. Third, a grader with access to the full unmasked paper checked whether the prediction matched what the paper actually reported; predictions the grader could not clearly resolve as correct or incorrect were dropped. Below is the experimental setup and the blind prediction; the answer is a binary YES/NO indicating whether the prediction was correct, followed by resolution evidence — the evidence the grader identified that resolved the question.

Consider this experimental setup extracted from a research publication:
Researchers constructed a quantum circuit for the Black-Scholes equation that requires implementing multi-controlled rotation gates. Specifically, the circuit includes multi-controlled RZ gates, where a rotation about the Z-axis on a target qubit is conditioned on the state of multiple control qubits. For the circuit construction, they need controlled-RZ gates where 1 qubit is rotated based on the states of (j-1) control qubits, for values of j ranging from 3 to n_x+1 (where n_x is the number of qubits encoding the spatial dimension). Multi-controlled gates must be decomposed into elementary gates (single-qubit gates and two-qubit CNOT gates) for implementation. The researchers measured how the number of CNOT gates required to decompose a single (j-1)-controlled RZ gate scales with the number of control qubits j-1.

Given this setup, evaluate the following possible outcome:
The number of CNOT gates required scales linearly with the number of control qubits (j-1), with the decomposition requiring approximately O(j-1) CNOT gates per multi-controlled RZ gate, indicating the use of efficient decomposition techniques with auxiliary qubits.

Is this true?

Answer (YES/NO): YES